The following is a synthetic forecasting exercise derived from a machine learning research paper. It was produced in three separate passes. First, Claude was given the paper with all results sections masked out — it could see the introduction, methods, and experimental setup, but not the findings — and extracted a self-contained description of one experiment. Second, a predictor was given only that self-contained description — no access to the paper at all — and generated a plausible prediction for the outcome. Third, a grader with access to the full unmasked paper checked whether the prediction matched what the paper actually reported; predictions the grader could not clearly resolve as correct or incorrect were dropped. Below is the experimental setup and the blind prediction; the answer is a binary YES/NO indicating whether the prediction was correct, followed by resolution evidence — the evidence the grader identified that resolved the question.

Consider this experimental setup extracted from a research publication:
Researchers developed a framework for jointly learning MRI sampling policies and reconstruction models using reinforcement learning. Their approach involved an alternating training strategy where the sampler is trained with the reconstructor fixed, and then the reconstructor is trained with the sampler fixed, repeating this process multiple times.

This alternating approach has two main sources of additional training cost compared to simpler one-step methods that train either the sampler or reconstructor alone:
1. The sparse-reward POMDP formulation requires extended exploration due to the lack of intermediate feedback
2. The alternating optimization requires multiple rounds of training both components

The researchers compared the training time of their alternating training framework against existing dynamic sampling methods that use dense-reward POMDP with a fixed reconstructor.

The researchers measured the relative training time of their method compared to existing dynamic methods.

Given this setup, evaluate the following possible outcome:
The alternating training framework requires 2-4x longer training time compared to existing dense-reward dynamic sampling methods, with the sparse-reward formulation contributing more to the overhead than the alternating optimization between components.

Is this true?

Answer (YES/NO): NO